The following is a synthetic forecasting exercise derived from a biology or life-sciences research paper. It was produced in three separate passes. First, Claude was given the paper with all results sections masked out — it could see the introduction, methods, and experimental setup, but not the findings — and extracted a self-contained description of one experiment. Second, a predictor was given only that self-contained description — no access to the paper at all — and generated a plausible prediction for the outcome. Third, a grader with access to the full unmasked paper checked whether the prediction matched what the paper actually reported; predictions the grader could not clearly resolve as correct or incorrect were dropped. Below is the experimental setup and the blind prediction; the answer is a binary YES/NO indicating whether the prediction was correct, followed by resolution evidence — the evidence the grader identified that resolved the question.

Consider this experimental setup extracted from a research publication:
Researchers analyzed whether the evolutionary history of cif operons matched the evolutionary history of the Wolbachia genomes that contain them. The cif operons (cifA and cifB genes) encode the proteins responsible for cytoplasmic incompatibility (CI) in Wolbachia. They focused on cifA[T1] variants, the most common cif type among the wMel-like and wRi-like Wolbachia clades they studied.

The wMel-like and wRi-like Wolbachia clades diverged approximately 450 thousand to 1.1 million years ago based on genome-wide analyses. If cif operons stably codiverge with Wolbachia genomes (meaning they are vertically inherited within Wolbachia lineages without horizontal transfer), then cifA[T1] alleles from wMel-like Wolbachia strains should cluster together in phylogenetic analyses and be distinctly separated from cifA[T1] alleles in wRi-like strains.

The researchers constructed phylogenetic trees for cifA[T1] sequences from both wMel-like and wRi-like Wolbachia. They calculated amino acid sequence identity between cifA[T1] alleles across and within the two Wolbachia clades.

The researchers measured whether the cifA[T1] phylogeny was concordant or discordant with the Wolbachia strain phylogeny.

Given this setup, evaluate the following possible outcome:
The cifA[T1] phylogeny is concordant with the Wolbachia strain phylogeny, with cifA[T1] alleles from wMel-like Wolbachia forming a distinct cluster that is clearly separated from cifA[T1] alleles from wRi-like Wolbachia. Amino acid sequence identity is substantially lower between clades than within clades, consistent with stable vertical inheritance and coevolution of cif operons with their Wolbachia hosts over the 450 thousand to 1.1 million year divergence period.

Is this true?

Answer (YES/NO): NO